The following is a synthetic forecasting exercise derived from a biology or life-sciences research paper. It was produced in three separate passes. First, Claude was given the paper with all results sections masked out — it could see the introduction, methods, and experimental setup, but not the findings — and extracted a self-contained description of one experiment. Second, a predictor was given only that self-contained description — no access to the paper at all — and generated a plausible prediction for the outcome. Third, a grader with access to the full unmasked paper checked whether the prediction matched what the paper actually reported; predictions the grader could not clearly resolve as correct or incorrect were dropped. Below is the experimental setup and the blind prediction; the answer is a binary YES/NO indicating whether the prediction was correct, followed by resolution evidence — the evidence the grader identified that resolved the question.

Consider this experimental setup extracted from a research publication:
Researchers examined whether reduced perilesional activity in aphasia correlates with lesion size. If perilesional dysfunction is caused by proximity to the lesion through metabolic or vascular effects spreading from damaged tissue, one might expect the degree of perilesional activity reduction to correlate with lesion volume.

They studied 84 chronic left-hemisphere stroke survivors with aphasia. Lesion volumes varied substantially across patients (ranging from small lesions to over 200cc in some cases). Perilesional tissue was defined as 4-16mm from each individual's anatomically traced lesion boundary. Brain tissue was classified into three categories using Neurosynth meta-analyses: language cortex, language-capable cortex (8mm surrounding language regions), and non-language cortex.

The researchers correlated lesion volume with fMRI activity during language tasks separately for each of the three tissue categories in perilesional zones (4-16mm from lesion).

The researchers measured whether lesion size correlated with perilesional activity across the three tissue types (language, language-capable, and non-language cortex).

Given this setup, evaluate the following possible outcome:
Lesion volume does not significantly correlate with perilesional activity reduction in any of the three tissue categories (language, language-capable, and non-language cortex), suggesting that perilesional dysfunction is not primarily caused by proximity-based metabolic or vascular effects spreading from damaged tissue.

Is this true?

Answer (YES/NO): NO